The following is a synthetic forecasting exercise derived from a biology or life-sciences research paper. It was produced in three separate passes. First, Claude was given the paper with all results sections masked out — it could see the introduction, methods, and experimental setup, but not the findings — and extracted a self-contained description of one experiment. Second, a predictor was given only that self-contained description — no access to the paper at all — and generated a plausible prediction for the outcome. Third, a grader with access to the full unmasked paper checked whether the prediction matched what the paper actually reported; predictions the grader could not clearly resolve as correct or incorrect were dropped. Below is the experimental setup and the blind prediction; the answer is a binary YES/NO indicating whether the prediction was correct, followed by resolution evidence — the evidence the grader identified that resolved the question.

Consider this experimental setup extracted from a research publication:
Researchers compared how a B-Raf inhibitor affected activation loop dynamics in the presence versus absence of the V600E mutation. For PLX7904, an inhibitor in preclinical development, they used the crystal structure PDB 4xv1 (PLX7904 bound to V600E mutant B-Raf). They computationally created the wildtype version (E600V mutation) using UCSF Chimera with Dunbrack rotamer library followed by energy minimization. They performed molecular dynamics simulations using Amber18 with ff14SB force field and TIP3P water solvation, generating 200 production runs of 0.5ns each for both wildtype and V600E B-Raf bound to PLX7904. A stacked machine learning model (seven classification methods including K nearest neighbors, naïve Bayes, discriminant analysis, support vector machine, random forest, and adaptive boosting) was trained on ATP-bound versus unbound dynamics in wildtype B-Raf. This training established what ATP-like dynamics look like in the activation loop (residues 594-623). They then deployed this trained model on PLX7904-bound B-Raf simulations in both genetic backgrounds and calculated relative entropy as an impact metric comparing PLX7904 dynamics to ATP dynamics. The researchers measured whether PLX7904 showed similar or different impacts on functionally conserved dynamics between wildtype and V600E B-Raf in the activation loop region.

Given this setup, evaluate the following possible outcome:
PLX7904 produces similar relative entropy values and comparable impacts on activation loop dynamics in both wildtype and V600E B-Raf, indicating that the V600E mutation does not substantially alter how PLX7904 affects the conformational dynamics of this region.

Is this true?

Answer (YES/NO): NO